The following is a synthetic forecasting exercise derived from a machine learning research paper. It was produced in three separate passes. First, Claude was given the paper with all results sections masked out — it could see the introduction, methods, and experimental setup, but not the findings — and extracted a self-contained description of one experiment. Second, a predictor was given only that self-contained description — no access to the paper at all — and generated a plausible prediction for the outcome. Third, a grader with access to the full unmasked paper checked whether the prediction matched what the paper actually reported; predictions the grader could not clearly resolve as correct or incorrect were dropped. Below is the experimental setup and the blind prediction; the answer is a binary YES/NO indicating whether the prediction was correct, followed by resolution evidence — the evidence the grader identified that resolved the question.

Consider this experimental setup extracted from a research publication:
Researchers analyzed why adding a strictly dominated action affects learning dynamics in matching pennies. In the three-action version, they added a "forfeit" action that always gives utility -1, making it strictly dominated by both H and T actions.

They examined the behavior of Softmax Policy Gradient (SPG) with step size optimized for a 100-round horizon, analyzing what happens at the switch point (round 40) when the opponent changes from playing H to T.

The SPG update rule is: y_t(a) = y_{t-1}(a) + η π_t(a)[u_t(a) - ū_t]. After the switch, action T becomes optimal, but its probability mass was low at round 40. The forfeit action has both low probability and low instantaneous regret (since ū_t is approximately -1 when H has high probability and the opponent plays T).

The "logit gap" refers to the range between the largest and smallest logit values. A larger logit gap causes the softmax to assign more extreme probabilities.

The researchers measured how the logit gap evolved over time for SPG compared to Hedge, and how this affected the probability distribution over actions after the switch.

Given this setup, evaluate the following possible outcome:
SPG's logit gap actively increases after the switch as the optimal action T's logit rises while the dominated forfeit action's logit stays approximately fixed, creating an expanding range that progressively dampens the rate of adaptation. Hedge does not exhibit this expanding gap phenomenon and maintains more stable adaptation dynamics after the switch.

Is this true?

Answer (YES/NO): NO